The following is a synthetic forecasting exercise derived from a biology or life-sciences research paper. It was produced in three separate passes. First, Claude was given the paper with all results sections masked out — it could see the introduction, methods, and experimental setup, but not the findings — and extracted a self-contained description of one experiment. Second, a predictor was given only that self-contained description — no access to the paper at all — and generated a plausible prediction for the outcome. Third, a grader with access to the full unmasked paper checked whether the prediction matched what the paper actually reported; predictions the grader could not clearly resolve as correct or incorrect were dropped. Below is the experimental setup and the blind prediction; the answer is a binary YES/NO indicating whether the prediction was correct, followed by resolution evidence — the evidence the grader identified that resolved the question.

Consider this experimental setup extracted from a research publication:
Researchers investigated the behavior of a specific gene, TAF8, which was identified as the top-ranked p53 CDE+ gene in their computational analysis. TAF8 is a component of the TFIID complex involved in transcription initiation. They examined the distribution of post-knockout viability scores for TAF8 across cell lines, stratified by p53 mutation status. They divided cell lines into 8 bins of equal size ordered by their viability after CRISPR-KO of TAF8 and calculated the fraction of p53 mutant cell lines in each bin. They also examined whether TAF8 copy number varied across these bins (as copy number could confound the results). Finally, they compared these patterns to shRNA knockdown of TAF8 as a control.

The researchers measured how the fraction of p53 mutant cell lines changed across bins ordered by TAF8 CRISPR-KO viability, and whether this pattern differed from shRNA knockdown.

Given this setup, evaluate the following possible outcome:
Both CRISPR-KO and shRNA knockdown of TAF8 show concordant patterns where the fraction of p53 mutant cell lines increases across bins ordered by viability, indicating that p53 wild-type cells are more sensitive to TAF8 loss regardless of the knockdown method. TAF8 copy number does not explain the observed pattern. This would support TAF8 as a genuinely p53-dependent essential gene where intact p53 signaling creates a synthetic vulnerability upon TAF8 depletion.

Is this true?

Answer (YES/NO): NO